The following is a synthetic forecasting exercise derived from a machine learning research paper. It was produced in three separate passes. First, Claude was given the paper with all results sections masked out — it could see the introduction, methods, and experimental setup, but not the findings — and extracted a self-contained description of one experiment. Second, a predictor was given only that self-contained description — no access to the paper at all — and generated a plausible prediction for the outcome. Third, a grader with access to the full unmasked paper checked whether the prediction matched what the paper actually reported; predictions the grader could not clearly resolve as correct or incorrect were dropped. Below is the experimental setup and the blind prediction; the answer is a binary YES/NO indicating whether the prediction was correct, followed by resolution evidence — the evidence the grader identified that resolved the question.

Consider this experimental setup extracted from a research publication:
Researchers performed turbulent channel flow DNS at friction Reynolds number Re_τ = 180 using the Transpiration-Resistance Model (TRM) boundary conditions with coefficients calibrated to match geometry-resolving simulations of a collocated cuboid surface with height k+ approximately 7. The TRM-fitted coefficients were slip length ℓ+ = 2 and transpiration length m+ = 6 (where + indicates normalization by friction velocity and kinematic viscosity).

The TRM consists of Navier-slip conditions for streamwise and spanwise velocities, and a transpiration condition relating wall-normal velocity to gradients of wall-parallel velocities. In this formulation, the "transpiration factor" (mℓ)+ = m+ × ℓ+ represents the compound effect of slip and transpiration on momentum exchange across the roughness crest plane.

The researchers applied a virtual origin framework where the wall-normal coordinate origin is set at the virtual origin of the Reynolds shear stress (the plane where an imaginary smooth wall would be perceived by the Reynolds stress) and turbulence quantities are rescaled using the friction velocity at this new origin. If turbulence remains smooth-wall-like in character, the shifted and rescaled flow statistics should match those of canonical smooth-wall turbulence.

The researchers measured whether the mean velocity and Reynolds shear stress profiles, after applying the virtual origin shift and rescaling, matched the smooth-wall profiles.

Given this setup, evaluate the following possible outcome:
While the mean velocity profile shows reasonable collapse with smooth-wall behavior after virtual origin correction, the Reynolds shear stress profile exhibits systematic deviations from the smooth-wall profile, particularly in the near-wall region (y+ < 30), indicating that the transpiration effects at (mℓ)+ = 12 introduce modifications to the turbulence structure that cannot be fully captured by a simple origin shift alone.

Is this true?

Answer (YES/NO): NO